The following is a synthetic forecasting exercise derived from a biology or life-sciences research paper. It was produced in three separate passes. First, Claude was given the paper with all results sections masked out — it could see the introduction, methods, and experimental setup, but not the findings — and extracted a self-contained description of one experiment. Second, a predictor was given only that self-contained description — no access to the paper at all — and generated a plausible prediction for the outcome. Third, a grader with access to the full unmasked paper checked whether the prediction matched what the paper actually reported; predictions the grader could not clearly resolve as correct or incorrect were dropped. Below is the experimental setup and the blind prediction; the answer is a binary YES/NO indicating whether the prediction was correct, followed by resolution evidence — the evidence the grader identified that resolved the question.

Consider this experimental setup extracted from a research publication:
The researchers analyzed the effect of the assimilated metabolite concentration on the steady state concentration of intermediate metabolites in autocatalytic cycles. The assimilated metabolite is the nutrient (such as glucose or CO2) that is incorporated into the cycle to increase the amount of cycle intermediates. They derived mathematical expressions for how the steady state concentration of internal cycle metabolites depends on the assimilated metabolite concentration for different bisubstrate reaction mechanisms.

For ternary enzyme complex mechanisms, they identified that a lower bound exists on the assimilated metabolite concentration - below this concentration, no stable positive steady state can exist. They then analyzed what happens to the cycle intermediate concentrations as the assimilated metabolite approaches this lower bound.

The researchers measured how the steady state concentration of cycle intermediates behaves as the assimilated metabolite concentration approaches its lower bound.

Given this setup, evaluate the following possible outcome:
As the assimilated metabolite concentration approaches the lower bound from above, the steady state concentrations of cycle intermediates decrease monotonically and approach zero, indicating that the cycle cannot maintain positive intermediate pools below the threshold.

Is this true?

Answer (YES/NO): YES